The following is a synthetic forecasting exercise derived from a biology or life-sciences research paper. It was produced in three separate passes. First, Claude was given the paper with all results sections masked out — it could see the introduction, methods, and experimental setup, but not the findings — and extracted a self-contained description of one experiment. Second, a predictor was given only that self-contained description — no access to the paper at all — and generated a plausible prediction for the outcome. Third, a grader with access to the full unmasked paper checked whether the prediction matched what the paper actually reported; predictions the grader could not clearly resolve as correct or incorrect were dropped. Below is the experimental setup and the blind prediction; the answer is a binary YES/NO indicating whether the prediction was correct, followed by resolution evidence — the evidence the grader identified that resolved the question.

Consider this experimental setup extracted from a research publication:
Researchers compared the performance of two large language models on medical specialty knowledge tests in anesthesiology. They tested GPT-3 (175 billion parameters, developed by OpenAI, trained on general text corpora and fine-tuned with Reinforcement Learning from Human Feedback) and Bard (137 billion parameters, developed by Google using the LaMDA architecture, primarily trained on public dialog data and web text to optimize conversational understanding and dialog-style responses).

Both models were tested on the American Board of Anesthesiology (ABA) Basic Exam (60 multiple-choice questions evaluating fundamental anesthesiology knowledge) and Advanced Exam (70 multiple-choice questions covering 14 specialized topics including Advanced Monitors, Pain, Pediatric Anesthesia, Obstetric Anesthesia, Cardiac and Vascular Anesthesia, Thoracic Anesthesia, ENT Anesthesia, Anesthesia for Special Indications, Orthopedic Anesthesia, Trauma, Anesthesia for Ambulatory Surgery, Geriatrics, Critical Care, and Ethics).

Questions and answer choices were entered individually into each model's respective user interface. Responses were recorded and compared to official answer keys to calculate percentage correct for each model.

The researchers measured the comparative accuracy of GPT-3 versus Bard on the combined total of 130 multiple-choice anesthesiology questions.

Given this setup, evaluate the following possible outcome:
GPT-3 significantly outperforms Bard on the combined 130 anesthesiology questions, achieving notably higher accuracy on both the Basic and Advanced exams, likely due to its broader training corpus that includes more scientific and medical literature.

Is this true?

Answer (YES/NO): NO